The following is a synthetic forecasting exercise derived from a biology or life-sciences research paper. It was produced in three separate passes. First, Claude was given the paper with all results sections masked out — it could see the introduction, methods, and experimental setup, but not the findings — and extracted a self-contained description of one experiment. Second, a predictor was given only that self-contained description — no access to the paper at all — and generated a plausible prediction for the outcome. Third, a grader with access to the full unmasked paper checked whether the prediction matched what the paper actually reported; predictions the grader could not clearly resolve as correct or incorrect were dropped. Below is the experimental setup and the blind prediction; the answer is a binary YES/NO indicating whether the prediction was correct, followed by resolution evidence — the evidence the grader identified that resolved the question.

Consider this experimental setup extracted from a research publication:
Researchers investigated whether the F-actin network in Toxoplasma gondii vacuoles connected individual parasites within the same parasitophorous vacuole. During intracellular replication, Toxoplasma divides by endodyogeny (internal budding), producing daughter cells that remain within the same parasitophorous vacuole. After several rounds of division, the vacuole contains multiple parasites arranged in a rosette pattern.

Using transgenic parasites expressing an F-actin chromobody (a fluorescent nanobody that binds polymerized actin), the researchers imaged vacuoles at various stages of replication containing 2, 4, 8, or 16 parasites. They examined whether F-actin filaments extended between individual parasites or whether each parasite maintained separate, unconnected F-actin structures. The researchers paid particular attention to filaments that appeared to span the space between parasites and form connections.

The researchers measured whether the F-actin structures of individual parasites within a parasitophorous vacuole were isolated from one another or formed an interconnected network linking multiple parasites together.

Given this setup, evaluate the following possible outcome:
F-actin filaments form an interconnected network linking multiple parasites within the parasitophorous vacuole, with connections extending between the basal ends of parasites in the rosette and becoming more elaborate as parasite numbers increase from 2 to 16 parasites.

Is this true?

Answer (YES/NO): YES